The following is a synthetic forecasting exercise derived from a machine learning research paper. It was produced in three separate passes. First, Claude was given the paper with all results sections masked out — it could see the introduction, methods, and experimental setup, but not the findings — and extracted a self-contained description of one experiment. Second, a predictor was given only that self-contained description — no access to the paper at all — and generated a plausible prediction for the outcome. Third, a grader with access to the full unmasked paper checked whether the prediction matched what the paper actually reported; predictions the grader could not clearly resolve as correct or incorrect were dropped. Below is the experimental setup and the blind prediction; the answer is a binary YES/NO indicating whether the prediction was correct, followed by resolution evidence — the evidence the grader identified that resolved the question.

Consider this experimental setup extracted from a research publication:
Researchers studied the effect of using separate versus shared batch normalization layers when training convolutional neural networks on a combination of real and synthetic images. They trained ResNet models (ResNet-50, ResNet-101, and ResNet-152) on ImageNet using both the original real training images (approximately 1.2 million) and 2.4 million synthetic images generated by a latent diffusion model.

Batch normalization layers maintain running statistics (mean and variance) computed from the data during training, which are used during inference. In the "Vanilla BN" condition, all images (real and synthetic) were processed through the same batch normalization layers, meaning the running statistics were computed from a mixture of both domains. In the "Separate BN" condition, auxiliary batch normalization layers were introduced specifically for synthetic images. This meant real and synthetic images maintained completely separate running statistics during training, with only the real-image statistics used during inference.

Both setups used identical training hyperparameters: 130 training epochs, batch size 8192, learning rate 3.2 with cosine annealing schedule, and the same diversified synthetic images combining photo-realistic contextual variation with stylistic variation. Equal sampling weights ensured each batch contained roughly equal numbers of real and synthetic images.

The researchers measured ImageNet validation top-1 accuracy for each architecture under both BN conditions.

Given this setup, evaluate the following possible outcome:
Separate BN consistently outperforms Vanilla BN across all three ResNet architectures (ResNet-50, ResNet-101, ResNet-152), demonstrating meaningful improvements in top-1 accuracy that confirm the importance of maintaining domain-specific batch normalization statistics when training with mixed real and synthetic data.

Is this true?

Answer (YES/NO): YES